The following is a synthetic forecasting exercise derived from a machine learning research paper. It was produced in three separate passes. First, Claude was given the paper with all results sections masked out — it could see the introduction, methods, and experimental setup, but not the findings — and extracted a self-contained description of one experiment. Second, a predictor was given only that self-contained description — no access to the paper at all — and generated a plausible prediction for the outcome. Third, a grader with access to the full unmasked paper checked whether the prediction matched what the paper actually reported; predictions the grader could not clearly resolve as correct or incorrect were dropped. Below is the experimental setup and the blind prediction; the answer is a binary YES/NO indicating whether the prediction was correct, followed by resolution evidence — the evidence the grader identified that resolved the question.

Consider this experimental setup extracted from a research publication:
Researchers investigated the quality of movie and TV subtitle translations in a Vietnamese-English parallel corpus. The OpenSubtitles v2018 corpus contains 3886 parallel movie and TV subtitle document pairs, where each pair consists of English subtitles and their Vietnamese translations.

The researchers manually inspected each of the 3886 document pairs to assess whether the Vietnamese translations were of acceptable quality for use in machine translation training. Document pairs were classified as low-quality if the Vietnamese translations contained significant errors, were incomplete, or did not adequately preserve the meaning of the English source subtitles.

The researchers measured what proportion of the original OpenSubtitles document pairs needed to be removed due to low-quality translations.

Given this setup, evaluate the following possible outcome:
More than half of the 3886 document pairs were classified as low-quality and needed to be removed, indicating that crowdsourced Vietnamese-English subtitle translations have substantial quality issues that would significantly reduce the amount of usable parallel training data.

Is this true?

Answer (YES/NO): NO